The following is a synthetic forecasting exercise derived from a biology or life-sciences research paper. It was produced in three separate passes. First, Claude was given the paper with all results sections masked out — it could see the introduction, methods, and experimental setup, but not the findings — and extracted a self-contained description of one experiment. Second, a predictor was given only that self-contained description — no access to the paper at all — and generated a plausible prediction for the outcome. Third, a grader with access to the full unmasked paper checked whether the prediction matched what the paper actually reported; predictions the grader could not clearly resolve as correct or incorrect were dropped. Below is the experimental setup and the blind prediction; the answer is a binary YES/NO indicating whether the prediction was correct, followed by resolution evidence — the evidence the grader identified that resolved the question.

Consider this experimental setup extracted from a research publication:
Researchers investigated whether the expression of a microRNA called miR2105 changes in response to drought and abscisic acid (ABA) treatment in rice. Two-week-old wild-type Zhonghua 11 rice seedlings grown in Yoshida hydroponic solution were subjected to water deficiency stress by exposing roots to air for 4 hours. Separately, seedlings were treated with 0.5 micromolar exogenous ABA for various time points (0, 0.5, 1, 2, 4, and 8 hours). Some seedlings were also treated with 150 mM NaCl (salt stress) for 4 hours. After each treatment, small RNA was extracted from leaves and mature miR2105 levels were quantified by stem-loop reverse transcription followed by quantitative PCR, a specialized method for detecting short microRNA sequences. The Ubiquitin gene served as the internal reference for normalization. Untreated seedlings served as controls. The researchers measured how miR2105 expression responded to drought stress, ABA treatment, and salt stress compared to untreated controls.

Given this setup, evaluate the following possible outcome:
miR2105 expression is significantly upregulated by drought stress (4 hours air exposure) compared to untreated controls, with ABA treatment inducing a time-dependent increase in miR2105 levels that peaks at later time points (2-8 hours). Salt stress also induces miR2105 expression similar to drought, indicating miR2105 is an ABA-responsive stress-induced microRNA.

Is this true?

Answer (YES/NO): NO